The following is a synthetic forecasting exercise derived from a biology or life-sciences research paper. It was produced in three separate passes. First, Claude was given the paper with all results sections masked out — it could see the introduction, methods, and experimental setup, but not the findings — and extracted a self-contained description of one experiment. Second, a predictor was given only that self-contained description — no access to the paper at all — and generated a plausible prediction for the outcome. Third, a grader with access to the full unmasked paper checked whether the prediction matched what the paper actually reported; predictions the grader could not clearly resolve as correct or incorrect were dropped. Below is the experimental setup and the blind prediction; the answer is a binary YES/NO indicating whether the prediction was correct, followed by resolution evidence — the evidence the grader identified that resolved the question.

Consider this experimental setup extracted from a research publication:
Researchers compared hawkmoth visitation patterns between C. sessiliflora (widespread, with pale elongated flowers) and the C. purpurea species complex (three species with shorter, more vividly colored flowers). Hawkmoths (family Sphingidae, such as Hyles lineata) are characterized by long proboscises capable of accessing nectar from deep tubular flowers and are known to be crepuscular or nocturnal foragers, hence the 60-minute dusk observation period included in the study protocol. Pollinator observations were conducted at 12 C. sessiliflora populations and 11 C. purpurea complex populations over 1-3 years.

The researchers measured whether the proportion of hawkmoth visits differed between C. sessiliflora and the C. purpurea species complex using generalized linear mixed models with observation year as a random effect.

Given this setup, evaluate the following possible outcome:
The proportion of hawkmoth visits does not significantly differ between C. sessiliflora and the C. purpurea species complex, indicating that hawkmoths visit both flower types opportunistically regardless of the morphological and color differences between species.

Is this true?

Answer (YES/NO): YES